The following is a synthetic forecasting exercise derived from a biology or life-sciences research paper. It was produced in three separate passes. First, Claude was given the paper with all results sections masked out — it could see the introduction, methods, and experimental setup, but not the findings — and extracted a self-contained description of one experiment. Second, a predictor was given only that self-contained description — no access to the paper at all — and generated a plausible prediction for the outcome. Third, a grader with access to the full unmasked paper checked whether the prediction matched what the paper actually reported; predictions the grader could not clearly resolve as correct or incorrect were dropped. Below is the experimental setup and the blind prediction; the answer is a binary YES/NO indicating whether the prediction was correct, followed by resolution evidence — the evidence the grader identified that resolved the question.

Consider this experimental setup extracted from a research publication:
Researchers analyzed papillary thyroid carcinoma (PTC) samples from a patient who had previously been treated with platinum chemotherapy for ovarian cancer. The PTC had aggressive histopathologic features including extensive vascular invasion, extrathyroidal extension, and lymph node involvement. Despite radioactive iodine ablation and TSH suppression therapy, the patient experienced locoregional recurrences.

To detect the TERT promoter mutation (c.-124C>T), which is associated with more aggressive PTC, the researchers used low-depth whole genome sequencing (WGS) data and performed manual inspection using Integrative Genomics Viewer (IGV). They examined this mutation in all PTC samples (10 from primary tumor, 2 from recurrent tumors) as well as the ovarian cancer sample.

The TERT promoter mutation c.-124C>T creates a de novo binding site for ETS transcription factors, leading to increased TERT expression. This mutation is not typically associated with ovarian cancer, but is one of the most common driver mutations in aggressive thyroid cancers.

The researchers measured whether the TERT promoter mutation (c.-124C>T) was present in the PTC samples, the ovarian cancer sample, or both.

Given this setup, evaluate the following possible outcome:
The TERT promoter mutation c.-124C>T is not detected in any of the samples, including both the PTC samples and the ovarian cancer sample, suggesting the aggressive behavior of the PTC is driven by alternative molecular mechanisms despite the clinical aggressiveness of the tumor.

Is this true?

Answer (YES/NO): NO